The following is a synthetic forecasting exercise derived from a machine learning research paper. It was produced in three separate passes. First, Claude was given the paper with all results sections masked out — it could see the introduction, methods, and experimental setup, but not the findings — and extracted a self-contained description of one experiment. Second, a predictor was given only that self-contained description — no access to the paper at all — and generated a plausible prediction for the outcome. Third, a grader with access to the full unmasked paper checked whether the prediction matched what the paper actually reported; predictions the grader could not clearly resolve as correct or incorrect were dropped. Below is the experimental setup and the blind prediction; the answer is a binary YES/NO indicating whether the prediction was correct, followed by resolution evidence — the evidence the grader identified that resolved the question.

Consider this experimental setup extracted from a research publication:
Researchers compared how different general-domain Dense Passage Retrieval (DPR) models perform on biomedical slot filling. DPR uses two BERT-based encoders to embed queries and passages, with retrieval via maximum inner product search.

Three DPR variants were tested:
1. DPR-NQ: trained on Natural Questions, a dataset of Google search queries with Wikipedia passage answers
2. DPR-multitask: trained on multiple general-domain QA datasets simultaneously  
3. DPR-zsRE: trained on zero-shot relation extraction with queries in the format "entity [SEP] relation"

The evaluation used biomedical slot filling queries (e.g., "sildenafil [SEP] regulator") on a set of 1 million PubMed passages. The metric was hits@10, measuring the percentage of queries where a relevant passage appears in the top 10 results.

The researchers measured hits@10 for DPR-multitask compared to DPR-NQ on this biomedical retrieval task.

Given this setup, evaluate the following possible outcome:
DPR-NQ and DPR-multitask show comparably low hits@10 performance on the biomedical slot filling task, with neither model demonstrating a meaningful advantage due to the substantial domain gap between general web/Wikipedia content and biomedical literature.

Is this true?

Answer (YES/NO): YES